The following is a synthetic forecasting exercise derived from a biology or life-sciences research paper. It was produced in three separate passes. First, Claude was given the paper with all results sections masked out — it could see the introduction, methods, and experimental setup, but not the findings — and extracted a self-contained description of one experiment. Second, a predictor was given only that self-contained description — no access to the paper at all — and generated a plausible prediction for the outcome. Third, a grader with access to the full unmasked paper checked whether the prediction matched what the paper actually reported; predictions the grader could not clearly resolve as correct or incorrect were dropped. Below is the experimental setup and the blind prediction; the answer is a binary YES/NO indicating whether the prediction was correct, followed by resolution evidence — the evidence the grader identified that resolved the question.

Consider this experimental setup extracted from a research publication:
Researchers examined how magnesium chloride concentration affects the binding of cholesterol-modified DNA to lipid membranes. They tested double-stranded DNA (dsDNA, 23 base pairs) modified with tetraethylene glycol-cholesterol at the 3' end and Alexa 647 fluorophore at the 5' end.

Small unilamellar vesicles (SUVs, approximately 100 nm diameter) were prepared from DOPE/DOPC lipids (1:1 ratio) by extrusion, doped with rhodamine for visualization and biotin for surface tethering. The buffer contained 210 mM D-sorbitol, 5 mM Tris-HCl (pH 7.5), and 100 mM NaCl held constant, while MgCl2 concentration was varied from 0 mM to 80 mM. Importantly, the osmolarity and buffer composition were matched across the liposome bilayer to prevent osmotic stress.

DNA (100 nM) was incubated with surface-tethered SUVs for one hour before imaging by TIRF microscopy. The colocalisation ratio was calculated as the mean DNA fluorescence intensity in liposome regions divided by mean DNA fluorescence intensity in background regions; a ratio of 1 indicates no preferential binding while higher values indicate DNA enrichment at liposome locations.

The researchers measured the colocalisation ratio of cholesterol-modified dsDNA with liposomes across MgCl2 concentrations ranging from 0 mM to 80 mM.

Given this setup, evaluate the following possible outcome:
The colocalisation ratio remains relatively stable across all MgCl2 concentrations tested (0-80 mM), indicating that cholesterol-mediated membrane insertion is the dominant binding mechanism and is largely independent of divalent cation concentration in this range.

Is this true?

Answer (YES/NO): NO